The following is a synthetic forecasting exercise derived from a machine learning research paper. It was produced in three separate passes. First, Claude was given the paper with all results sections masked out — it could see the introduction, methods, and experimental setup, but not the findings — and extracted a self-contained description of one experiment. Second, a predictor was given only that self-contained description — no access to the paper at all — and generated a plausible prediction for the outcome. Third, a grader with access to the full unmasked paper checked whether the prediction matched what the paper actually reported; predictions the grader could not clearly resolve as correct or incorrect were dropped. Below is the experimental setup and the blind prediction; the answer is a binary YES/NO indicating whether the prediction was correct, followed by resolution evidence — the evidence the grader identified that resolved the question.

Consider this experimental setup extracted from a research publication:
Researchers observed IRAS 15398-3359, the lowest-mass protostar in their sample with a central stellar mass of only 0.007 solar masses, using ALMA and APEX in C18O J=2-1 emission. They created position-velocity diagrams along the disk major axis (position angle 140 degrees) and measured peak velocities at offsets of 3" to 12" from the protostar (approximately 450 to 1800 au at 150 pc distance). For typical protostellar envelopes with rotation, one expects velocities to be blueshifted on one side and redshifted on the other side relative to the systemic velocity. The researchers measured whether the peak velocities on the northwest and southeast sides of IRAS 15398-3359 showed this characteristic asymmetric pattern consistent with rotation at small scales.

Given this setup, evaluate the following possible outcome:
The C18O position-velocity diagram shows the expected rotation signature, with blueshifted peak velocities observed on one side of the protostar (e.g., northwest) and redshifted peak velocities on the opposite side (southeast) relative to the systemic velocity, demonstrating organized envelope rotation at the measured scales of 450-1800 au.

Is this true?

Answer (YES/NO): YES